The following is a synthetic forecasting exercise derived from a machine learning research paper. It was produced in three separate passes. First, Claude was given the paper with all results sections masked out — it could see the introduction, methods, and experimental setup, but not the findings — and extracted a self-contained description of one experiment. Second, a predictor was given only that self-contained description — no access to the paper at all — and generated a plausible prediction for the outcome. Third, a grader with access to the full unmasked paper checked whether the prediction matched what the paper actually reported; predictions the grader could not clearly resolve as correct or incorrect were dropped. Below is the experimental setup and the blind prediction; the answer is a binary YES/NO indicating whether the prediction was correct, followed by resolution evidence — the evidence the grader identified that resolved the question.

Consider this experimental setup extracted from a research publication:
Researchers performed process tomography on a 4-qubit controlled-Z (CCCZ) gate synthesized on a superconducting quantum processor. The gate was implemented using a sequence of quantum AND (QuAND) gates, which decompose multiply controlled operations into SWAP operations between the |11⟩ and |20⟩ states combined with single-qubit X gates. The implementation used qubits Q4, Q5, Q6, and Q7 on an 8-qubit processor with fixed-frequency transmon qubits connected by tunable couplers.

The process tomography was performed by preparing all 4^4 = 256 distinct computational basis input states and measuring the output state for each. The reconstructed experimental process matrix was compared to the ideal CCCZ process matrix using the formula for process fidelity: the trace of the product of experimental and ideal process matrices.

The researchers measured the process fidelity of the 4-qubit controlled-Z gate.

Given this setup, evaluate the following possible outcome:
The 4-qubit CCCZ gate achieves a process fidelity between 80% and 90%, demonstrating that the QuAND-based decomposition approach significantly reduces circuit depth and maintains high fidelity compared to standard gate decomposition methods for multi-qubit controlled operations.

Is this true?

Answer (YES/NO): YES